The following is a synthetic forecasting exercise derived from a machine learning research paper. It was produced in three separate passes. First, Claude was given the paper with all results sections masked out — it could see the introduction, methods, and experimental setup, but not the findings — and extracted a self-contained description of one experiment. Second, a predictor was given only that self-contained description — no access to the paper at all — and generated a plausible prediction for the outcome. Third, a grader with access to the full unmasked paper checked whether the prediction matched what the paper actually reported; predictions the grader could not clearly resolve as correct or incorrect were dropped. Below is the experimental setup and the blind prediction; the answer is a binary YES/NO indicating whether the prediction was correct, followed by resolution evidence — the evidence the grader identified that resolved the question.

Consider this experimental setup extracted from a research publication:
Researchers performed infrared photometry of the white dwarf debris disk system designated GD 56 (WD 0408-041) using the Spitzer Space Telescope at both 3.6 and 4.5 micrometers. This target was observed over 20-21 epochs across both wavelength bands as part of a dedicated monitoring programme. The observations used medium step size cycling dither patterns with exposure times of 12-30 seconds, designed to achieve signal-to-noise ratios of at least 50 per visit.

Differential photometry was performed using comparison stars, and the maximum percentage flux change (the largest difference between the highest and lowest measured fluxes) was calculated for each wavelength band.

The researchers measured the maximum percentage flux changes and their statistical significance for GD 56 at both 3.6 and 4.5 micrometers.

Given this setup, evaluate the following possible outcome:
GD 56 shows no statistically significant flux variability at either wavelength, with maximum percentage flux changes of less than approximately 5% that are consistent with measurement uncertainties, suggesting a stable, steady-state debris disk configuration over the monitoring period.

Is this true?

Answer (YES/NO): NO